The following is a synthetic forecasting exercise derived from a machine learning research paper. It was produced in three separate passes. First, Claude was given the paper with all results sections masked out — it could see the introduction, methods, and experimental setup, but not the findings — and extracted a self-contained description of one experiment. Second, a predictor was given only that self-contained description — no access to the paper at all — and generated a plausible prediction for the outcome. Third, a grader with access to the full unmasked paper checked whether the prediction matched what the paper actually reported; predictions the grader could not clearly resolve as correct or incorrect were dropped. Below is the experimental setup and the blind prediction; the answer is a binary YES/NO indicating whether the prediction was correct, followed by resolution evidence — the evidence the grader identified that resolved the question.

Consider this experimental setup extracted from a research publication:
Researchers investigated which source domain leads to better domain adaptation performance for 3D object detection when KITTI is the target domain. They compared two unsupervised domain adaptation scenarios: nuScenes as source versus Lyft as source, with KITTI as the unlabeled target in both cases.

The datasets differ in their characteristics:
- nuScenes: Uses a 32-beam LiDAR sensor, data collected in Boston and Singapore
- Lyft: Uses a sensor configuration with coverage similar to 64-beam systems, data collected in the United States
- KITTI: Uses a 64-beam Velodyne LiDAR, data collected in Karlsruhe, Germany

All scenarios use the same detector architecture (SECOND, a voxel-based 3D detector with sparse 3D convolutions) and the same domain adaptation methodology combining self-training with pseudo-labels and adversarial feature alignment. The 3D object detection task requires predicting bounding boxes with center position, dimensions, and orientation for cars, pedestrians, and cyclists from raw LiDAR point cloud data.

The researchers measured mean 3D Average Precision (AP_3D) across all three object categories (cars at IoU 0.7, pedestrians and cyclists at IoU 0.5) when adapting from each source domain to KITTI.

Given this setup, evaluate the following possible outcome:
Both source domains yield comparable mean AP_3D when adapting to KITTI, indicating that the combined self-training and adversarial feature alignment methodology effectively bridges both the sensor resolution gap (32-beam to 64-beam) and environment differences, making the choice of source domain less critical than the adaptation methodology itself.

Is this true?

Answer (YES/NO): NO